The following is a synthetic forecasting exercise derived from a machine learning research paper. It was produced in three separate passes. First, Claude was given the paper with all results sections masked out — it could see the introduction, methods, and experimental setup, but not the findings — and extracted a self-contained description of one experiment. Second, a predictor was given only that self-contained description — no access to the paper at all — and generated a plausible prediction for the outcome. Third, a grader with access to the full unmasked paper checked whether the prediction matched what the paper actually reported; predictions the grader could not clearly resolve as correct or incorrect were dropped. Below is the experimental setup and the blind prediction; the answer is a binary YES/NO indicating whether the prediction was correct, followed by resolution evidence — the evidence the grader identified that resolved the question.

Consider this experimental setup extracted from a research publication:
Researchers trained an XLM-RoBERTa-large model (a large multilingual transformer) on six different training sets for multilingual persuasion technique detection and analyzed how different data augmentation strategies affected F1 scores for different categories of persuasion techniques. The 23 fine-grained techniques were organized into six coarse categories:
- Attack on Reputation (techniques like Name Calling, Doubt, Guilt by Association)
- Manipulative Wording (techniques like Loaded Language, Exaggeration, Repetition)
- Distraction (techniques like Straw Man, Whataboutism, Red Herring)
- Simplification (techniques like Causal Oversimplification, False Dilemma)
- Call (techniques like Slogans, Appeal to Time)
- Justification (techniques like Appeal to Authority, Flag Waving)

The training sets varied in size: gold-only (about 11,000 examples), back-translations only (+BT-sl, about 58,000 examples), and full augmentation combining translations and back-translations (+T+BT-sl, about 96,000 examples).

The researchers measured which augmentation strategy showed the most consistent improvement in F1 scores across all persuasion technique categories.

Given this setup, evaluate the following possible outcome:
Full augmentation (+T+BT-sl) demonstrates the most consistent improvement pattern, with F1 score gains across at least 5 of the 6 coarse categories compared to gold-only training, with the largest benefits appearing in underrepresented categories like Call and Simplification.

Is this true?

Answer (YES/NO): NO